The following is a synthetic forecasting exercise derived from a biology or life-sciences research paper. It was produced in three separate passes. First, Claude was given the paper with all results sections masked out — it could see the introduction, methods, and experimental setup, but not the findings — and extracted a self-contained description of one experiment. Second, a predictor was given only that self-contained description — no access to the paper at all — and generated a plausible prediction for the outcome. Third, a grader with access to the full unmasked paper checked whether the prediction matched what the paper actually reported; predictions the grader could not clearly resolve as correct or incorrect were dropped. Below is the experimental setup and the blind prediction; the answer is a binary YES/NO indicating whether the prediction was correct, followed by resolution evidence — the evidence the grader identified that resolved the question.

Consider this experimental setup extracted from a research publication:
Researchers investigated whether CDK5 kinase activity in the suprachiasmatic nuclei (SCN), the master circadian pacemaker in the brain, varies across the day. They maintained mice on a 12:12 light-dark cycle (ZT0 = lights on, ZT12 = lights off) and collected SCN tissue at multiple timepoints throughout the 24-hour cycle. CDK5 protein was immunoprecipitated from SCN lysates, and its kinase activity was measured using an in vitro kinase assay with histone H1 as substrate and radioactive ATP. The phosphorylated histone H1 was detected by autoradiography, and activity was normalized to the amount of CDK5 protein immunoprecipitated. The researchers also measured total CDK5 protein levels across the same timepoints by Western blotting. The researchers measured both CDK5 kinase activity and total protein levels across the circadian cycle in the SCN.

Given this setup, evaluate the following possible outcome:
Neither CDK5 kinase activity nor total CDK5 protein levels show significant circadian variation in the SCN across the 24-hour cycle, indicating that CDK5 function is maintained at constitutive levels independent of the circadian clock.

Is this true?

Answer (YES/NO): NO